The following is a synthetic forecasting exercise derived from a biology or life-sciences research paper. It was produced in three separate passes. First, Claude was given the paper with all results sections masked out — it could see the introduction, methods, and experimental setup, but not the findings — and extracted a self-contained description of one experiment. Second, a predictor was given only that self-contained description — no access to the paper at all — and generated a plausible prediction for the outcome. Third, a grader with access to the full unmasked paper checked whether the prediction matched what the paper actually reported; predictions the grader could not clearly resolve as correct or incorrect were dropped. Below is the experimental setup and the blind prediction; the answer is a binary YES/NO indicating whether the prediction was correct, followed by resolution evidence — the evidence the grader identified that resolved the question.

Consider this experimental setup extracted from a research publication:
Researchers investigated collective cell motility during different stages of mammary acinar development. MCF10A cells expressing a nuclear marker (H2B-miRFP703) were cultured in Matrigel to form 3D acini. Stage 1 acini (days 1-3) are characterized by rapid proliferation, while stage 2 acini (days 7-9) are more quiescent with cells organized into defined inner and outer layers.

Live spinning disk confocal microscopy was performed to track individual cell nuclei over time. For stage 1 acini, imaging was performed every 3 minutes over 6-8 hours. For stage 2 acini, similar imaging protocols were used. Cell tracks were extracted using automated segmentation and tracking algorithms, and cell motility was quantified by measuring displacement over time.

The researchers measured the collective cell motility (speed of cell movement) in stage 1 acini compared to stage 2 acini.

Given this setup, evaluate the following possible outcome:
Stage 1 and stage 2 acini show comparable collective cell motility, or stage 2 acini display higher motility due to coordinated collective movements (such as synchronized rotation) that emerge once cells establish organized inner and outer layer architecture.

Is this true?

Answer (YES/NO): NO